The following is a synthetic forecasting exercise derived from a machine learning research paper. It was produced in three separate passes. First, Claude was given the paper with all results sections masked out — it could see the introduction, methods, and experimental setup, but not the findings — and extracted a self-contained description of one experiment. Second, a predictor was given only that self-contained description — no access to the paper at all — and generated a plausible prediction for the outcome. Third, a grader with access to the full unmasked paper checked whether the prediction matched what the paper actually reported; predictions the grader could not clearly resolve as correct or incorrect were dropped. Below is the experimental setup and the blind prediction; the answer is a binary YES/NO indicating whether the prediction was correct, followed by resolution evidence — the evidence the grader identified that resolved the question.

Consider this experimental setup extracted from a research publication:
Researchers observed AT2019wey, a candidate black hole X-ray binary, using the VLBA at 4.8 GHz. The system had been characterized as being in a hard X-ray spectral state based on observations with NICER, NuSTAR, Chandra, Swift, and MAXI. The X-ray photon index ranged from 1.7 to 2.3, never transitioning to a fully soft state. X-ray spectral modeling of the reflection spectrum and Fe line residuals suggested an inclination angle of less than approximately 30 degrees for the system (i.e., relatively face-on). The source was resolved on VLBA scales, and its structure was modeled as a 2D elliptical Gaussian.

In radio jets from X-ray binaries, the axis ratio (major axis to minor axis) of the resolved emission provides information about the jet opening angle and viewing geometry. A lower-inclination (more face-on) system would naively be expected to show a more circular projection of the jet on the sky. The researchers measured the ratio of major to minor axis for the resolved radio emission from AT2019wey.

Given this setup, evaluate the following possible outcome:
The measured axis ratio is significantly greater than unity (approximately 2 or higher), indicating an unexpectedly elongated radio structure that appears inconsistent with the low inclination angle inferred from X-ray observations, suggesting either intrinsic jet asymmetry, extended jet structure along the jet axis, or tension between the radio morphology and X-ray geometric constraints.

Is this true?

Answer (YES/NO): YES